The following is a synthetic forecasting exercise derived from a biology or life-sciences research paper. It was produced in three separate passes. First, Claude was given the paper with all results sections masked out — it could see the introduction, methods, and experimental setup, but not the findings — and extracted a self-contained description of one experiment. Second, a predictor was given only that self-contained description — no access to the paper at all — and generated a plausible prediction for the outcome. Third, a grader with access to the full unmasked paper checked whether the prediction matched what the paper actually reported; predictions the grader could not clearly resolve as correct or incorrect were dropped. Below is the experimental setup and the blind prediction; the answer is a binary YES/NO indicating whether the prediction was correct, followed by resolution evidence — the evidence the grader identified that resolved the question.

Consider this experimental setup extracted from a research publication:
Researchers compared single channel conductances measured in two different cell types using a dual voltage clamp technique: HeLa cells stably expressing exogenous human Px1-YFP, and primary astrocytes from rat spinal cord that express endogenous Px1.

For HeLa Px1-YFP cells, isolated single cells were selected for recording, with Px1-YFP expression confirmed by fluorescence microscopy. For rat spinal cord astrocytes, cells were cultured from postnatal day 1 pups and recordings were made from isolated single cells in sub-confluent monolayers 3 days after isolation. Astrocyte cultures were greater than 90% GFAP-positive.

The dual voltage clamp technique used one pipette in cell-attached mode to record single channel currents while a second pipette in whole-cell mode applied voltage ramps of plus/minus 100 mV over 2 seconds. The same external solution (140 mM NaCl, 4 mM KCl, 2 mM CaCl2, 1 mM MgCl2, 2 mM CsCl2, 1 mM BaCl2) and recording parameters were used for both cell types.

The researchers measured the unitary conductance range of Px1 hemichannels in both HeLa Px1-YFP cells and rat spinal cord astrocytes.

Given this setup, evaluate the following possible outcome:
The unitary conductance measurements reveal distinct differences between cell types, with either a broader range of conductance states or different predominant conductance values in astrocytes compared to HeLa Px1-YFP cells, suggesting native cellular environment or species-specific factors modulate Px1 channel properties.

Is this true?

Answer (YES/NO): NO